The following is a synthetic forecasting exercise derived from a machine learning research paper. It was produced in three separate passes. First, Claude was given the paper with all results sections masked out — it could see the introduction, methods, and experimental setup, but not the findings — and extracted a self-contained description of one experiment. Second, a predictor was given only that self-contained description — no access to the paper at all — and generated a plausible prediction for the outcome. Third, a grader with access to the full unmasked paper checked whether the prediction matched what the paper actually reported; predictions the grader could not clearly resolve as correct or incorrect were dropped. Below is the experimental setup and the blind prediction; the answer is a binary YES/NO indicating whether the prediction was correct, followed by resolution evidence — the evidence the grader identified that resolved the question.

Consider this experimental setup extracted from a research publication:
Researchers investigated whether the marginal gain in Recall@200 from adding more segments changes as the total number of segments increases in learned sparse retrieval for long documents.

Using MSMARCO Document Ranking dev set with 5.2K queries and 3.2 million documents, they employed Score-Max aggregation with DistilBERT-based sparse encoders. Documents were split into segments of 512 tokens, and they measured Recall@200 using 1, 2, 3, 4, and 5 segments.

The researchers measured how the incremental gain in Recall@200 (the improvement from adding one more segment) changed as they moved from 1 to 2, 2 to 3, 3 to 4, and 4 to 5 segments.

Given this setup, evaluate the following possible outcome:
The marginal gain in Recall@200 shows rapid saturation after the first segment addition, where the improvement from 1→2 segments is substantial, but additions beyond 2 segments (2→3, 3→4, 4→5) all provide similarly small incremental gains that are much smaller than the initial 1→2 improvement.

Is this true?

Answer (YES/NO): NO